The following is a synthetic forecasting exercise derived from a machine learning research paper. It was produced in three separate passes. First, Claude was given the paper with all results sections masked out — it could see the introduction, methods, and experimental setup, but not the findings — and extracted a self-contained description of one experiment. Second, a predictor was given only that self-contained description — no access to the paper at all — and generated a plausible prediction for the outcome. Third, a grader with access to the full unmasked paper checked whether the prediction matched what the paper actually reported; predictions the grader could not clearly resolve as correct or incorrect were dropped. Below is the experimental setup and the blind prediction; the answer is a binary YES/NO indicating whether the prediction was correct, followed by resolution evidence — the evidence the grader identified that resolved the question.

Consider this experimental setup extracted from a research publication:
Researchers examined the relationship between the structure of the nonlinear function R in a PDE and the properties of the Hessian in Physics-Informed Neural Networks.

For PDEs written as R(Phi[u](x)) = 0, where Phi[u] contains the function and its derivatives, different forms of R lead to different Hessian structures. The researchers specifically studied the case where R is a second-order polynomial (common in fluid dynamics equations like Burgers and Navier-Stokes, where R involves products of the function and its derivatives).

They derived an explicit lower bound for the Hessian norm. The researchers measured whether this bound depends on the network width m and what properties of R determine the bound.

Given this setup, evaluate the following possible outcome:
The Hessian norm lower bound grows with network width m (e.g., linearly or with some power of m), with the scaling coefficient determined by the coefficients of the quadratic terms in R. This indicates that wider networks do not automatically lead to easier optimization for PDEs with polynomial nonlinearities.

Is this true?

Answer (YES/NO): NO